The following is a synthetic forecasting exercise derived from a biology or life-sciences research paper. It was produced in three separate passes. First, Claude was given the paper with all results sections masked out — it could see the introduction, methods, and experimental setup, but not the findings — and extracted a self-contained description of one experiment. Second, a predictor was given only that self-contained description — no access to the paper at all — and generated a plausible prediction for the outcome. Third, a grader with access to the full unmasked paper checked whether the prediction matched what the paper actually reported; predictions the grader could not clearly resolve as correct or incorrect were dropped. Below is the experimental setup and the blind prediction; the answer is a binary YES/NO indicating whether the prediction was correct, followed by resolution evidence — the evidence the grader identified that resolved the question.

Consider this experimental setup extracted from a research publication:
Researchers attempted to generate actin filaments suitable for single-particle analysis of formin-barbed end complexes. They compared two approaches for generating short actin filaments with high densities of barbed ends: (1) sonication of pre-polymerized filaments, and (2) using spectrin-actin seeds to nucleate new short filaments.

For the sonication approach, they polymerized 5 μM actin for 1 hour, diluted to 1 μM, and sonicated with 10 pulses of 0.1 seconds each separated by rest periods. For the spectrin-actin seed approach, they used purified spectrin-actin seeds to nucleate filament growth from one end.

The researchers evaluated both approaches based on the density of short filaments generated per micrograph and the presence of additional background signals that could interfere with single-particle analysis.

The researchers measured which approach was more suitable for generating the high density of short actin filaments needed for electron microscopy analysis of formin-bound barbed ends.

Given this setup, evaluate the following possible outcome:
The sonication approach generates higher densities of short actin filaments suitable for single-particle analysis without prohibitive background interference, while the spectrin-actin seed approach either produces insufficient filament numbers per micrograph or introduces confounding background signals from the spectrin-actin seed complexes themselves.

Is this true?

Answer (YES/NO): YES